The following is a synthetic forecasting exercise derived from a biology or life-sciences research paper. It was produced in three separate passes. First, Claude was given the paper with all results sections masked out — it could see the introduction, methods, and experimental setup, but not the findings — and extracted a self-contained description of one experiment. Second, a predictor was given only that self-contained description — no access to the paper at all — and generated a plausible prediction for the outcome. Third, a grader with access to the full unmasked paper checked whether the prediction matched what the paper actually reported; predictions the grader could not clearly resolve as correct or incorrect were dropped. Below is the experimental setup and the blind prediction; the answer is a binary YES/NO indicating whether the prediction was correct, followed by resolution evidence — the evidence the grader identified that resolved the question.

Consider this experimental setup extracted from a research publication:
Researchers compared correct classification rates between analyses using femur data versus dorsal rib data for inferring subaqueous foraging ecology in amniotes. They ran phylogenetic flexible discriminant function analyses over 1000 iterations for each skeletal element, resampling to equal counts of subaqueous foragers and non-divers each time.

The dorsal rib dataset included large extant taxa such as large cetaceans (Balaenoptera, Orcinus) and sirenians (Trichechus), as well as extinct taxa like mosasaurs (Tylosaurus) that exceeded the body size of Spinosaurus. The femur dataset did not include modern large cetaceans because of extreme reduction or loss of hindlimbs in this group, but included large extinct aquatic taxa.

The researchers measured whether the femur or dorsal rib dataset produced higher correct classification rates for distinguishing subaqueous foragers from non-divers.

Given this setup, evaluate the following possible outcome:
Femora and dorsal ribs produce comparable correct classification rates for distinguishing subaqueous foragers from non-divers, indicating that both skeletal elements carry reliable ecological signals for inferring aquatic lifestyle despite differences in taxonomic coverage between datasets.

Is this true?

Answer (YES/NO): NO